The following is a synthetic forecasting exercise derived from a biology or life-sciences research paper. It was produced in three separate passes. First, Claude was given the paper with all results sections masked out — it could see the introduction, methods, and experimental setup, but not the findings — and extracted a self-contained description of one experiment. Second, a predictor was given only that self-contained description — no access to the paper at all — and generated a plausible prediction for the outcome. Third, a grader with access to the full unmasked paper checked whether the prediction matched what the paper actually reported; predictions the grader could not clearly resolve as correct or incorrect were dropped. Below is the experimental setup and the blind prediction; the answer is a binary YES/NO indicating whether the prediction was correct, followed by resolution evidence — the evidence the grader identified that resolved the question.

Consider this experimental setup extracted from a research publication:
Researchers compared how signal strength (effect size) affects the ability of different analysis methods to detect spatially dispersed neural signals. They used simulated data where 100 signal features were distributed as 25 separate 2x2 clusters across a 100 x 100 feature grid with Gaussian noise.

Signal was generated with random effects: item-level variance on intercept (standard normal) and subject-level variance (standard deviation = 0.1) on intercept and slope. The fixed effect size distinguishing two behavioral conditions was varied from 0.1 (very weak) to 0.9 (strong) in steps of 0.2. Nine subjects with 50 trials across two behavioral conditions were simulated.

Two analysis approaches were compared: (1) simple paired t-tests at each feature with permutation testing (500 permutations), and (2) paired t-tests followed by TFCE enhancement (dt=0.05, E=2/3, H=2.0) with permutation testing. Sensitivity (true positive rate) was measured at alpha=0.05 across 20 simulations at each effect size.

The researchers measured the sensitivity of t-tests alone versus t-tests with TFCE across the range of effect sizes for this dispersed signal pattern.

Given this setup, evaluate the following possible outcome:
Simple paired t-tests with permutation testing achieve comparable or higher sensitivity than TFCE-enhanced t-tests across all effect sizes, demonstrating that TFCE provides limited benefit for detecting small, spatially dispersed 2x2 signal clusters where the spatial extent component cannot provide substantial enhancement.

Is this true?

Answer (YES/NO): YES